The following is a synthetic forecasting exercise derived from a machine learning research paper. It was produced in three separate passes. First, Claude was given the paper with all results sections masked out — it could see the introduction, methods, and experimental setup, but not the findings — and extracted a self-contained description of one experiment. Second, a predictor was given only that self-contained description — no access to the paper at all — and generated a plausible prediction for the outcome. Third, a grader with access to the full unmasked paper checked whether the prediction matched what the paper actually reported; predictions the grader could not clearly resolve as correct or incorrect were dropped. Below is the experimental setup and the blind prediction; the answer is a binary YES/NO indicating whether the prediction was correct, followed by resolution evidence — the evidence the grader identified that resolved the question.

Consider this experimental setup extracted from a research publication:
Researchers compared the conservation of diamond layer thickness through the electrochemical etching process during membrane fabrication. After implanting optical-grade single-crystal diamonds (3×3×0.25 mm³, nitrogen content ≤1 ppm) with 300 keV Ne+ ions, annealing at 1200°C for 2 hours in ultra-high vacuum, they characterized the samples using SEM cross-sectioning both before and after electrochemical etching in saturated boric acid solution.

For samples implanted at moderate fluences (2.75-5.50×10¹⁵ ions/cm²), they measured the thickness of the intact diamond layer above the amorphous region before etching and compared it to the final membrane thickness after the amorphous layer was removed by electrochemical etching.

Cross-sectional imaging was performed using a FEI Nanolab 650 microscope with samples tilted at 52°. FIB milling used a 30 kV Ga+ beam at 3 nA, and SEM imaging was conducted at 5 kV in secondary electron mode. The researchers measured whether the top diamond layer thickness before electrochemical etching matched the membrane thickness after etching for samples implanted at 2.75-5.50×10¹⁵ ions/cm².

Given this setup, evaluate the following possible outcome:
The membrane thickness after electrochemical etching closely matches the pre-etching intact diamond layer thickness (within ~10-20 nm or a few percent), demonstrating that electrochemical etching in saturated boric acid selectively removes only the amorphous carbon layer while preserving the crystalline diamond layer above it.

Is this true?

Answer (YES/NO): YES